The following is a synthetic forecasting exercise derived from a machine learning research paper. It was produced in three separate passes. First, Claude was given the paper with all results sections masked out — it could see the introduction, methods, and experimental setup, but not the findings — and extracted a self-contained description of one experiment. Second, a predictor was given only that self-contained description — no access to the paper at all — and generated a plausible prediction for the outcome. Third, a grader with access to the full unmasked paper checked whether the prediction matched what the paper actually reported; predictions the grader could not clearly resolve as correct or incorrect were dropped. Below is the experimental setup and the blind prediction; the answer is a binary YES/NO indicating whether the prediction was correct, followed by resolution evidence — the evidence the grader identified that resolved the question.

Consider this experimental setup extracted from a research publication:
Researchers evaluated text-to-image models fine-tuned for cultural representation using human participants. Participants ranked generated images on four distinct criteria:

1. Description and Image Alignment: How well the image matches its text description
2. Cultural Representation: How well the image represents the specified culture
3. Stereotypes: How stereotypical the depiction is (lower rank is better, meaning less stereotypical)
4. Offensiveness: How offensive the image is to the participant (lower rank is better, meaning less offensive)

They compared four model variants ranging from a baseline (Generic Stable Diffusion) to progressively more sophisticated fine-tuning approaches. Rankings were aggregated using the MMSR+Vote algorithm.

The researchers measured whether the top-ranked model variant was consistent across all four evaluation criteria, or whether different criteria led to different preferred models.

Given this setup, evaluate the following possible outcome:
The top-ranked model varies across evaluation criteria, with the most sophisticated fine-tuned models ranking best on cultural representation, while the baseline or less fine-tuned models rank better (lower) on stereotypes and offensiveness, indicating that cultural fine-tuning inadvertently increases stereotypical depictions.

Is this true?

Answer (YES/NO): NO